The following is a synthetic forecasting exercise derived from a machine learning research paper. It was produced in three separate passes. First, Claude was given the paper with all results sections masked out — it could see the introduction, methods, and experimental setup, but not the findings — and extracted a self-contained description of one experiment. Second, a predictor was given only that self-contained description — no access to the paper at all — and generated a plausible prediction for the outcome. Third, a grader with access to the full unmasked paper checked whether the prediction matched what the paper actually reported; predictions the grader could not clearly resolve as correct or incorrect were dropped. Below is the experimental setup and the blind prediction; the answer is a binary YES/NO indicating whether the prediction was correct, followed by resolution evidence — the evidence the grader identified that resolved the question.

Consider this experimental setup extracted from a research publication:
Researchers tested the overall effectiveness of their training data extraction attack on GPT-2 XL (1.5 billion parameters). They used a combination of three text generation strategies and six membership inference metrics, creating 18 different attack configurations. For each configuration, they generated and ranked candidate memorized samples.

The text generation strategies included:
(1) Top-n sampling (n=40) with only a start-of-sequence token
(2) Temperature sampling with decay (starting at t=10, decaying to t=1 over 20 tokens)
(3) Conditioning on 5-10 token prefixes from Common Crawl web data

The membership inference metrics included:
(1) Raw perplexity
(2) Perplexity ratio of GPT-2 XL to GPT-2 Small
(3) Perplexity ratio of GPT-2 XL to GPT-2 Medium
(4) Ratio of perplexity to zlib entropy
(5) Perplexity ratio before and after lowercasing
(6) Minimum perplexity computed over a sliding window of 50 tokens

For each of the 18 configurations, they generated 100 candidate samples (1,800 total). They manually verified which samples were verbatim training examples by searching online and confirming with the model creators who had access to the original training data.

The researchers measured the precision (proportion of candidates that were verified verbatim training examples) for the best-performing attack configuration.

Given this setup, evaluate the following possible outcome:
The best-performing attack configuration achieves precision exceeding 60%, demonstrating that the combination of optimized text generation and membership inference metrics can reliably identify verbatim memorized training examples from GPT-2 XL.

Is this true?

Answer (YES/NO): YES